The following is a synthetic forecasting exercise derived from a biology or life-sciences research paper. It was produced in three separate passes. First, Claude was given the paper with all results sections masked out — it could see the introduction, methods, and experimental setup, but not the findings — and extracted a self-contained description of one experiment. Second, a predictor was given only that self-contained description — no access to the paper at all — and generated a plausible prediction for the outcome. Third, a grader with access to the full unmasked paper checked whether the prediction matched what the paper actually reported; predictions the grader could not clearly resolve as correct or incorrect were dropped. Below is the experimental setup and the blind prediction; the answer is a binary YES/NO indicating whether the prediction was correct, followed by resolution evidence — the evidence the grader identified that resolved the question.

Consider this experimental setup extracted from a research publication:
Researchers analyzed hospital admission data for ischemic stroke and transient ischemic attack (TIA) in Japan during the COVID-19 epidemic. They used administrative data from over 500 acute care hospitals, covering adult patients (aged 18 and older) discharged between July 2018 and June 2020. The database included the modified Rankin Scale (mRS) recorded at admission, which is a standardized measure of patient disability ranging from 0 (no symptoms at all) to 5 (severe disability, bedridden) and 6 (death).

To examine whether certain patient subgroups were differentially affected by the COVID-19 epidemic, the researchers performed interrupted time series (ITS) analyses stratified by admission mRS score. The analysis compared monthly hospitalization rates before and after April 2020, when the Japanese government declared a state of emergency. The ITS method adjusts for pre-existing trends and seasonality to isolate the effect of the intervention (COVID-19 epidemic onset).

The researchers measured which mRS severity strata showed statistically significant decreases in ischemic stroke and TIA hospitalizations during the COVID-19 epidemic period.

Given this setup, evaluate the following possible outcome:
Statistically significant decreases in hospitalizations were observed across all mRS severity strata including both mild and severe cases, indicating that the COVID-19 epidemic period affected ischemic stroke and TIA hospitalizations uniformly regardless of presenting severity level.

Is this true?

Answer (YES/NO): NO